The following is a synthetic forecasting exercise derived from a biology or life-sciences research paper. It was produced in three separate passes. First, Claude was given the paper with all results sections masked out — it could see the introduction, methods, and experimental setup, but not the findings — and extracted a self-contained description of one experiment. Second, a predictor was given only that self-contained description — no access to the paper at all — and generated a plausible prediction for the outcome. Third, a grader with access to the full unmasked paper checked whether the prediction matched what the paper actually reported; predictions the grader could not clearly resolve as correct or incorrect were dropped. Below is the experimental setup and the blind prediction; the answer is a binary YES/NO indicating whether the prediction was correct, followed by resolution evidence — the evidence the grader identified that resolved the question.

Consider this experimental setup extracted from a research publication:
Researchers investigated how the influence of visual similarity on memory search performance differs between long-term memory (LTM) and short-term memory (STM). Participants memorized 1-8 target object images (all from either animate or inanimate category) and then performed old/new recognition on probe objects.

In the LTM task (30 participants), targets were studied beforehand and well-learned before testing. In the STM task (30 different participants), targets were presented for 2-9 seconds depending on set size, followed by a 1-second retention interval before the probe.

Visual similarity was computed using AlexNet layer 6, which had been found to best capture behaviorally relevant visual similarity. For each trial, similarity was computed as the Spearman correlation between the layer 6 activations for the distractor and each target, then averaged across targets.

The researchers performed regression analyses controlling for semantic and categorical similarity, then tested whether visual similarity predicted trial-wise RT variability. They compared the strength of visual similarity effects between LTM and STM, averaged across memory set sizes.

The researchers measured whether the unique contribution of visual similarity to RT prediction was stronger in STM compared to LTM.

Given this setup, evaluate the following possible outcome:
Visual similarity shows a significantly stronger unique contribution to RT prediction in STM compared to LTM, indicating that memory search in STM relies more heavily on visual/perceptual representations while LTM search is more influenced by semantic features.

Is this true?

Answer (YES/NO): YES